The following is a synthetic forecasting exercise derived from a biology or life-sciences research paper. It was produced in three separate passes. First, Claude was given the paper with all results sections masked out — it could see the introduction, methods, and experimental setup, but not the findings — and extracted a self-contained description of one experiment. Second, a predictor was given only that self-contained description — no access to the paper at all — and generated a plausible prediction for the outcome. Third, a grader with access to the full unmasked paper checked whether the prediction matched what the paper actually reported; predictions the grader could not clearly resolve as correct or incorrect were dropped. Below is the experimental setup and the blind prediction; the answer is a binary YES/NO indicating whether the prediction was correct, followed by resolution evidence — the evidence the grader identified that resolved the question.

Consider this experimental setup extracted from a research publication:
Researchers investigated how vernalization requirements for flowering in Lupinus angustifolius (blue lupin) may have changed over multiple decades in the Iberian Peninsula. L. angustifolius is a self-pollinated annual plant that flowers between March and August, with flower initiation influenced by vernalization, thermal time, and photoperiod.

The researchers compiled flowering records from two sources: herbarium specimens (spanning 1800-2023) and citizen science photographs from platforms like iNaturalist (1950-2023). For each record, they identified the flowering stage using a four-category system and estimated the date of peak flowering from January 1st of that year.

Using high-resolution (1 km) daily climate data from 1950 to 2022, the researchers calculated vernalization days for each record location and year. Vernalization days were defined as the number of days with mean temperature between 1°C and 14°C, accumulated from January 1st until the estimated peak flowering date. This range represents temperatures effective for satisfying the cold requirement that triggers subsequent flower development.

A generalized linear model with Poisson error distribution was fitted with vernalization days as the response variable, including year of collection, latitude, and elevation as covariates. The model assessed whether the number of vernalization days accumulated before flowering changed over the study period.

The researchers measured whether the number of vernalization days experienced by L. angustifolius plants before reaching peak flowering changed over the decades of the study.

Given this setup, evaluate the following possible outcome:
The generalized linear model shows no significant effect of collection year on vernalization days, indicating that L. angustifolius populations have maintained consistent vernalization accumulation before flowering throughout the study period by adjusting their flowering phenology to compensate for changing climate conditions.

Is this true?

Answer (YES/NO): NO